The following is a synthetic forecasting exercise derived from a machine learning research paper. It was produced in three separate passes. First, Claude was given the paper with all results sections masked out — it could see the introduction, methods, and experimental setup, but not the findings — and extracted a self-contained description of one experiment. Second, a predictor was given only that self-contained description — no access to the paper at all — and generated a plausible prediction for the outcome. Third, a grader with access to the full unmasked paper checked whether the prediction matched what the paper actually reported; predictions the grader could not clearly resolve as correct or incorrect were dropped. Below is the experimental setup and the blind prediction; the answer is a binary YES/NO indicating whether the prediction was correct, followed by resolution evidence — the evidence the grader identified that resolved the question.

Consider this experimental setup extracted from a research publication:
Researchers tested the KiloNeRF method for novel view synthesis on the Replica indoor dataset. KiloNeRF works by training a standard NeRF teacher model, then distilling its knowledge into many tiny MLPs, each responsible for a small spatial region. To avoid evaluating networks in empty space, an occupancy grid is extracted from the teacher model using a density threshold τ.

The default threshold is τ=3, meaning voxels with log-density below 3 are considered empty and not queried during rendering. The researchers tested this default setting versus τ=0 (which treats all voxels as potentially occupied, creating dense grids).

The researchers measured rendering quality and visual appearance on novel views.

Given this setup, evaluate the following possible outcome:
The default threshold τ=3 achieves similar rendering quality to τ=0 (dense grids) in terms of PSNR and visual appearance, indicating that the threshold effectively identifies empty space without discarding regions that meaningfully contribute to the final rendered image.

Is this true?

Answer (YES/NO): NO